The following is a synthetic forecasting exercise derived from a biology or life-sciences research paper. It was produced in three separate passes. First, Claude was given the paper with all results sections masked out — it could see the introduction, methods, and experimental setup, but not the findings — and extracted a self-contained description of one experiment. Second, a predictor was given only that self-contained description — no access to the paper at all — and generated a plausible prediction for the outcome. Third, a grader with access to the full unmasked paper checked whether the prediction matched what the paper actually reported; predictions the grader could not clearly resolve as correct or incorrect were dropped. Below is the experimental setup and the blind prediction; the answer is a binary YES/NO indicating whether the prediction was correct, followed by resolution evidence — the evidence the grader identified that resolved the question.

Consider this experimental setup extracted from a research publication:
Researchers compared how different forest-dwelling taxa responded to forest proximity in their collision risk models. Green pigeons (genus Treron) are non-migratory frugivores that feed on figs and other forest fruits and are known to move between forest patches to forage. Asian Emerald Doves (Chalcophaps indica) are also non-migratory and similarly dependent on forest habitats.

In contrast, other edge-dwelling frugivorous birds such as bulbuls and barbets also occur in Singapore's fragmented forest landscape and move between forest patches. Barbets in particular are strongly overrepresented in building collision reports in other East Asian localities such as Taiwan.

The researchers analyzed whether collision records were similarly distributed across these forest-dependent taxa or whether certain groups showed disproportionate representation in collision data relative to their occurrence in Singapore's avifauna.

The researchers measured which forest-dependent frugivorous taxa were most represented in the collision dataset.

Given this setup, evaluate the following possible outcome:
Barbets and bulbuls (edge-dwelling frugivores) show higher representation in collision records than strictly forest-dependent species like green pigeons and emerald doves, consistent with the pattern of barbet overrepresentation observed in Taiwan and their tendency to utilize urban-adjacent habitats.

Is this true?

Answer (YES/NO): NO